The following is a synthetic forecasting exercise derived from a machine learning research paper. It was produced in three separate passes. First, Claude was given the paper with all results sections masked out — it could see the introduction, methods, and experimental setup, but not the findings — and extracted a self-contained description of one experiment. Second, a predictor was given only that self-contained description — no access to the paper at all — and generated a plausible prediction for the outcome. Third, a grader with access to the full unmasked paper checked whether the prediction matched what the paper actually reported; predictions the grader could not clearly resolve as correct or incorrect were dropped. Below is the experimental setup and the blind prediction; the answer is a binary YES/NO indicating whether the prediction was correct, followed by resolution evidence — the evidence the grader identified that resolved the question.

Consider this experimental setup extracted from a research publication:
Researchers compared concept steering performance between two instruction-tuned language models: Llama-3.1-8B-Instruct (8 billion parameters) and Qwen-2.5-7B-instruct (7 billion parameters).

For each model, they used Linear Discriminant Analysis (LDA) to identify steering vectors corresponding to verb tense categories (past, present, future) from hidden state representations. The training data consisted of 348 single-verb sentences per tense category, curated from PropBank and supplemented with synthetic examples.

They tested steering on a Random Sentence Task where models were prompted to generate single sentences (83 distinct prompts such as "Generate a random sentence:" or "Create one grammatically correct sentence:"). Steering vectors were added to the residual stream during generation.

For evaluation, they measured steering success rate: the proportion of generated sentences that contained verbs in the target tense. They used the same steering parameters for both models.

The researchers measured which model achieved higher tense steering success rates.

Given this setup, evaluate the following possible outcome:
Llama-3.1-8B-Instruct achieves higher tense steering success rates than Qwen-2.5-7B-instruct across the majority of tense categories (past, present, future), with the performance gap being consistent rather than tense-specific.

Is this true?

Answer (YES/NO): NO